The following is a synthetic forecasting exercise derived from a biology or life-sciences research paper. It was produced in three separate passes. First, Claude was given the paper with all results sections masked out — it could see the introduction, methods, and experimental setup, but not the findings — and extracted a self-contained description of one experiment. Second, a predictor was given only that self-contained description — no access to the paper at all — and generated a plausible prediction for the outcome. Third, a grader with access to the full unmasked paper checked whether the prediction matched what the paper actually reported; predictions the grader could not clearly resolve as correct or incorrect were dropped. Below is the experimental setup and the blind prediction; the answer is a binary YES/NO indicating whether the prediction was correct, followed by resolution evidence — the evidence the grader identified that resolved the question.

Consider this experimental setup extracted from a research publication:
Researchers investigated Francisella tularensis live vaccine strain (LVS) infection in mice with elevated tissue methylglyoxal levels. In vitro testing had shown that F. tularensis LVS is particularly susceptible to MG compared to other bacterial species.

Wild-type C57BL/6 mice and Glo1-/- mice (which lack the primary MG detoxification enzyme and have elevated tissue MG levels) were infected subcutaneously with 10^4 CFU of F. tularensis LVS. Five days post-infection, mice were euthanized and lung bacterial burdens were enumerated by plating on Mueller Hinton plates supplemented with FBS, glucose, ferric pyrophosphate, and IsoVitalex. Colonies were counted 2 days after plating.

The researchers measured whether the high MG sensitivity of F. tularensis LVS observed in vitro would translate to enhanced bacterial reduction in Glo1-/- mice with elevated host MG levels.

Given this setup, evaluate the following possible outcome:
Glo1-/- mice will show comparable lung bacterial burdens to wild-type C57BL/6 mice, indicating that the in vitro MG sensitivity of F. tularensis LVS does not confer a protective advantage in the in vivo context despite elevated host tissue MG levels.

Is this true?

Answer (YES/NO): NO